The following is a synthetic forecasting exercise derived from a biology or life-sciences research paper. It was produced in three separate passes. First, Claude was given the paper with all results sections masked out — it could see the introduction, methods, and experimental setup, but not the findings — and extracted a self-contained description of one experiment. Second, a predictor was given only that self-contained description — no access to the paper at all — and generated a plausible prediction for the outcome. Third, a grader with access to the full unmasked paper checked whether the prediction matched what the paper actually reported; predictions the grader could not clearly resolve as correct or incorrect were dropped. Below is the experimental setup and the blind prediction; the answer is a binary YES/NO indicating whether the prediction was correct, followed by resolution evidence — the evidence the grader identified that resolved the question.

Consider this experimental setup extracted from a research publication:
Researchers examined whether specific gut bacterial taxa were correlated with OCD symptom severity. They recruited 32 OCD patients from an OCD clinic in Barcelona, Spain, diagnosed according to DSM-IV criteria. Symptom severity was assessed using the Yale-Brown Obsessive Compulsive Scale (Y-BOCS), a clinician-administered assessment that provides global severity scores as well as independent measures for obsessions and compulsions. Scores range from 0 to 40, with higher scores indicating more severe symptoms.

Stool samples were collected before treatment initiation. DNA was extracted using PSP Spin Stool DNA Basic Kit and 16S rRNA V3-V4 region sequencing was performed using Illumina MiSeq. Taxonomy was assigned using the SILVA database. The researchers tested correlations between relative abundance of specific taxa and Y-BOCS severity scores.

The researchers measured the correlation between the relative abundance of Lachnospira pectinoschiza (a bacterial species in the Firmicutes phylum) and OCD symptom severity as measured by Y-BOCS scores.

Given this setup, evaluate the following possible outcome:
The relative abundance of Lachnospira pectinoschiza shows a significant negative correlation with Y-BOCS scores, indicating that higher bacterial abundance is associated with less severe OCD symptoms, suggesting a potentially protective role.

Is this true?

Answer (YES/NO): YES